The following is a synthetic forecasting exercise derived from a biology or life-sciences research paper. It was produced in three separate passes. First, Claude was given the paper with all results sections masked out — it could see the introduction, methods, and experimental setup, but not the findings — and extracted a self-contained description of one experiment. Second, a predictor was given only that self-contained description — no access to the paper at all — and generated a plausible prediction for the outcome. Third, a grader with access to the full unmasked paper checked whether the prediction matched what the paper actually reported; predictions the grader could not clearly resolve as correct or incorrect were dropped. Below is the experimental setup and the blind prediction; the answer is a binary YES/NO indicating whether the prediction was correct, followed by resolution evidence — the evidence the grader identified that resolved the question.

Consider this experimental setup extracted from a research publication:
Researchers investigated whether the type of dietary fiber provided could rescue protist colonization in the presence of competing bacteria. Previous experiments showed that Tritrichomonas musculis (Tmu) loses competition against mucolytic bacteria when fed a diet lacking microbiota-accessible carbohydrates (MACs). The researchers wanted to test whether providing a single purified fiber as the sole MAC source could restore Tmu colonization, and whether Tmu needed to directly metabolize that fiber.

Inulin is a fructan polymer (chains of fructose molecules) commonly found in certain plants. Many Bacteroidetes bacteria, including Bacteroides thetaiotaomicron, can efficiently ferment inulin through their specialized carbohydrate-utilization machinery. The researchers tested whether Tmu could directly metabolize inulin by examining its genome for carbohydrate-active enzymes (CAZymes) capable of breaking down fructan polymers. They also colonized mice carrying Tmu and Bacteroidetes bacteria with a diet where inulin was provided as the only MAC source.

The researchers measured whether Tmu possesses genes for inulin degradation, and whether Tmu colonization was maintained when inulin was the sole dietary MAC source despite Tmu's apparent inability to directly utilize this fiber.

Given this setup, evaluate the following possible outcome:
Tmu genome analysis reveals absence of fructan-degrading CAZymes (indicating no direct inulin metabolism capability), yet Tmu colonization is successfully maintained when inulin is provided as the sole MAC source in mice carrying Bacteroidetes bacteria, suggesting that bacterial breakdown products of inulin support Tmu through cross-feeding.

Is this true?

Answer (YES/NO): NO